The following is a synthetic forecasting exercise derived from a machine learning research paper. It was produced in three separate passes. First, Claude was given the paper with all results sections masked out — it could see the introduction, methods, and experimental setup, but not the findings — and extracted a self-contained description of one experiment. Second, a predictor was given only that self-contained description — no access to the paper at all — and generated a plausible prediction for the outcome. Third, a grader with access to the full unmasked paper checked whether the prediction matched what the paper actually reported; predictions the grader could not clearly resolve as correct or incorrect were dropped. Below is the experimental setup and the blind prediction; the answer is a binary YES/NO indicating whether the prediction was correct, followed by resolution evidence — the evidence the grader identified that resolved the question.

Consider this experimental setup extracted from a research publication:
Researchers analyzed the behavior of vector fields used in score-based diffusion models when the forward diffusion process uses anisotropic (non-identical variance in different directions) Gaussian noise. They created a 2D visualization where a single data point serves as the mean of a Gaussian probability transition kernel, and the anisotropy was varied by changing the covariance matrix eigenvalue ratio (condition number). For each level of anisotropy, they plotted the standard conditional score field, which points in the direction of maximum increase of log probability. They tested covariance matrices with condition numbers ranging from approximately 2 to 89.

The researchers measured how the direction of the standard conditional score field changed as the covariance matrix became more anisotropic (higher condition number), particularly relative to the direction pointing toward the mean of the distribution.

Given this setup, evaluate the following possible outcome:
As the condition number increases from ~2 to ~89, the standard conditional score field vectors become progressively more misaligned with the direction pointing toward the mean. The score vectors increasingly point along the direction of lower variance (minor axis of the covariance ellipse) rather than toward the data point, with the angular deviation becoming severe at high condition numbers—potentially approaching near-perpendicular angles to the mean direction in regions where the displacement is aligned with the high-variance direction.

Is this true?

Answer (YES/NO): NO